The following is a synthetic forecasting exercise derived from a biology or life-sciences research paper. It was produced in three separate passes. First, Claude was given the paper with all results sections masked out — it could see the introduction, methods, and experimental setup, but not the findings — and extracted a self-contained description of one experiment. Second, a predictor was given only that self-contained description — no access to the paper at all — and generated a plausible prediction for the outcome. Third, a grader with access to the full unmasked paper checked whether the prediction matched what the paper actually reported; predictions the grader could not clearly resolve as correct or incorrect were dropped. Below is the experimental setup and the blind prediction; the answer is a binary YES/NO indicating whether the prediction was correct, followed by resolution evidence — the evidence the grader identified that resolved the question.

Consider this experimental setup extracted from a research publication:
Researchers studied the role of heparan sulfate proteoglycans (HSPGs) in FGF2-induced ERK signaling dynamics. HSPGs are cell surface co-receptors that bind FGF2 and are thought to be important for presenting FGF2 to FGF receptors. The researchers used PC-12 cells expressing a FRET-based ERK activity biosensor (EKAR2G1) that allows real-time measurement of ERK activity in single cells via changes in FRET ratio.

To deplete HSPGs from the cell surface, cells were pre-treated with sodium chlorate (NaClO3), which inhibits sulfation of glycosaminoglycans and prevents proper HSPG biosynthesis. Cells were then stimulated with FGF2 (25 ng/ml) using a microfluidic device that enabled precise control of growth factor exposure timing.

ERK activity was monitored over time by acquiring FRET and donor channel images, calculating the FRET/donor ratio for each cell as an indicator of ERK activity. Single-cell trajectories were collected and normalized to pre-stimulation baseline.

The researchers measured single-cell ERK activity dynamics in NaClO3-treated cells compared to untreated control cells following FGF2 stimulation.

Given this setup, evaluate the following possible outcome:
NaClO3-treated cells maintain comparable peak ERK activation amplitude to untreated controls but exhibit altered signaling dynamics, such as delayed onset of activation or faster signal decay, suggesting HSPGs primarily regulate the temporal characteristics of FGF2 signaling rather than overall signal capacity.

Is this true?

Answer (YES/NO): NO